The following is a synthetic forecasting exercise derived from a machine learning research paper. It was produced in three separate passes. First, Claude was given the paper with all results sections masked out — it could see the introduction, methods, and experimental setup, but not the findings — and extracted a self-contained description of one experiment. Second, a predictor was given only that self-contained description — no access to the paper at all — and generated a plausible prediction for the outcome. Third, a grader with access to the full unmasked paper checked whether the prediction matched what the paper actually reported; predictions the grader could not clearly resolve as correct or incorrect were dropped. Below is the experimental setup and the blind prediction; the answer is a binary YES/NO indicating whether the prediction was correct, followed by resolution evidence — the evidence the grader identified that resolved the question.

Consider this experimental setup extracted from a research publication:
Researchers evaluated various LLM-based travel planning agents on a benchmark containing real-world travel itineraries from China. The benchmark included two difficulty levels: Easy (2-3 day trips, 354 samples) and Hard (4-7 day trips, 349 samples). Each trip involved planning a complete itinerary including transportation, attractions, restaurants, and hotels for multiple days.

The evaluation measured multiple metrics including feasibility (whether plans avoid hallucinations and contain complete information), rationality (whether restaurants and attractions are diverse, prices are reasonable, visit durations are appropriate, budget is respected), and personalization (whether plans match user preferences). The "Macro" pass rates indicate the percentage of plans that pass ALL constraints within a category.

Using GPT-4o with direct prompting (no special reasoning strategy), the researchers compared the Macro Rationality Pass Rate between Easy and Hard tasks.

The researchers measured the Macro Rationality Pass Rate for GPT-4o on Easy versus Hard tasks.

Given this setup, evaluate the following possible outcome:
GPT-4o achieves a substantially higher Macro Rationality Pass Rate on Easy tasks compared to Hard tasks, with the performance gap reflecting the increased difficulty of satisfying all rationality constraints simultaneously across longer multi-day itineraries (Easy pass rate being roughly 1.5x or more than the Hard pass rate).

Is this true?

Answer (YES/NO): YES